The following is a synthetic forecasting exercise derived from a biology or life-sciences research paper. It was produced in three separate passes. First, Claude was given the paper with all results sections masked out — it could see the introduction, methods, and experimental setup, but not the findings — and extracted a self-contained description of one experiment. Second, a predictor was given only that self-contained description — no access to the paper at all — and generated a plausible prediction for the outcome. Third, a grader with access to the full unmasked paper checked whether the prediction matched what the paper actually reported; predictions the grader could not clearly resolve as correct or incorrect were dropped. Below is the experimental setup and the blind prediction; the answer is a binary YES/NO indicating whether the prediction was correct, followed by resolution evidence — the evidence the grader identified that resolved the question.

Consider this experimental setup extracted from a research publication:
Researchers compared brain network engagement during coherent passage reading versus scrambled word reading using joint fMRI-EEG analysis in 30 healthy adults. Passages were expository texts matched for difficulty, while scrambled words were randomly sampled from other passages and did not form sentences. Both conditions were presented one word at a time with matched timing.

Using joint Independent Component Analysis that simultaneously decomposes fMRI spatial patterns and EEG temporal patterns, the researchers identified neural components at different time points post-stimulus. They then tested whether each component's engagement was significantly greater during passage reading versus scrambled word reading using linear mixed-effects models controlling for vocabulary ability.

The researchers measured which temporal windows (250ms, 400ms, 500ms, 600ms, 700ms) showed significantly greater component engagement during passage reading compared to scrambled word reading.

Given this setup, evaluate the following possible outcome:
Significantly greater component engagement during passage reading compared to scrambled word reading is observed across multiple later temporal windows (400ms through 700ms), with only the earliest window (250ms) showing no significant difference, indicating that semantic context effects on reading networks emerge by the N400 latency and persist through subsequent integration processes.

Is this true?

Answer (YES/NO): NO